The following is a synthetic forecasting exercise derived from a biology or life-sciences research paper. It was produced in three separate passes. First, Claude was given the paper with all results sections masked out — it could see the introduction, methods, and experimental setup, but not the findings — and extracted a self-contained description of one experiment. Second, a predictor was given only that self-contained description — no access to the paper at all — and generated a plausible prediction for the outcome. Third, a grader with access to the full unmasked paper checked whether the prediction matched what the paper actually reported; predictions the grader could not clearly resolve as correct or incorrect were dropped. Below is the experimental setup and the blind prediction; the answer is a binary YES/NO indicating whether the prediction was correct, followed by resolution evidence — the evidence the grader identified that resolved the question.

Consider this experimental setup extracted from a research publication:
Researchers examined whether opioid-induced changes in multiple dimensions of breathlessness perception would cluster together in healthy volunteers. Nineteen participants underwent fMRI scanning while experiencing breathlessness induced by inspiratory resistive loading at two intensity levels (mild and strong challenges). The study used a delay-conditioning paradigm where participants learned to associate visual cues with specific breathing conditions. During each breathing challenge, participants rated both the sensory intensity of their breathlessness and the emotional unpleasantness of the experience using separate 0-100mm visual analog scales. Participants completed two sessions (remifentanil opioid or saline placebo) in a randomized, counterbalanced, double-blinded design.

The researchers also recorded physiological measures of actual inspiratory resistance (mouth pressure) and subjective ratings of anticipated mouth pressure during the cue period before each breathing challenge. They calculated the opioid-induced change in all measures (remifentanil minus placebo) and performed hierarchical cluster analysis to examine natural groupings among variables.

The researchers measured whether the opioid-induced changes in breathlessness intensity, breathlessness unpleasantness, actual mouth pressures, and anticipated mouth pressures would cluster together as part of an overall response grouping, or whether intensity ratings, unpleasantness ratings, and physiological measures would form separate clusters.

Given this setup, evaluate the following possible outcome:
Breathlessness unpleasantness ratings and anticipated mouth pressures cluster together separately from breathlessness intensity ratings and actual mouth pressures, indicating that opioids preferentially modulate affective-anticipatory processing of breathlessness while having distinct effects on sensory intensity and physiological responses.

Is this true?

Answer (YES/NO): NO